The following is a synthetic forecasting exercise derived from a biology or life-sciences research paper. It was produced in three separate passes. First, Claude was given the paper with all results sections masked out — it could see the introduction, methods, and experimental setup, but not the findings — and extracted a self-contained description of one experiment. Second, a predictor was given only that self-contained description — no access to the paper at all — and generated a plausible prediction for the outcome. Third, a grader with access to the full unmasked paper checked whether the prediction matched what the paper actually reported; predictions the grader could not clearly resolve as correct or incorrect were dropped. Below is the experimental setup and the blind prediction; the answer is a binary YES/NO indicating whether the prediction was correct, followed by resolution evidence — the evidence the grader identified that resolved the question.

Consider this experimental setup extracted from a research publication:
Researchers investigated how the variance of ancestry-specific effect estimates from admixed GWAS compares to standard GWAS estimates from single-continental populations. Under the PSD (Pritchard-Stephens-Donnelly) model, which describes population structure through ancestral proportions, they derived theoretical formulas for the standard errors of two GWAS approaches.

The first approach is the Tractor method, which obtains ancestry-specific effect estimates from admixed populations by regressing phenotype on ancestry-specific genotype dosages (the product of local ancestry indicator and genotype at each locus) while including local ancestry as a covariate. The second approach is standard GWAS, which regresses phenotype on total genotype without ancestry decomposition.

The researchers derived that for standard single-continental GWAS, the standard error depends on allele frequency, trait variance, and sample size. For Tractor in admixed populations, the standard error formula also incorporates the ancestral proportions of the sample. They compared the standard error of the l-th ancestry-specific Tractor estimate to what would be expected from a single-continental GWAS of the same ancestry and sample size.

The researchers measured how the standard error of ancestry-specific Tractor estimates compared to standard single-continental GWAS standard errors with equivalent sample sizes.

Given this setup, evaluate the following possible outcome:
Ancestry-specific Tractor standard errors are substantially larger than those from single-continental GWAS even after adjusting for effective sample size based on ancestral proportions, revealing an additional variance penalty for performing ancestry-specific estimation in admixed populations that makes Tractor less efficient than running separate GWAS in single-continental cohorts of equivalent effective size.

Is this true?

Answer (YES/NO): NO